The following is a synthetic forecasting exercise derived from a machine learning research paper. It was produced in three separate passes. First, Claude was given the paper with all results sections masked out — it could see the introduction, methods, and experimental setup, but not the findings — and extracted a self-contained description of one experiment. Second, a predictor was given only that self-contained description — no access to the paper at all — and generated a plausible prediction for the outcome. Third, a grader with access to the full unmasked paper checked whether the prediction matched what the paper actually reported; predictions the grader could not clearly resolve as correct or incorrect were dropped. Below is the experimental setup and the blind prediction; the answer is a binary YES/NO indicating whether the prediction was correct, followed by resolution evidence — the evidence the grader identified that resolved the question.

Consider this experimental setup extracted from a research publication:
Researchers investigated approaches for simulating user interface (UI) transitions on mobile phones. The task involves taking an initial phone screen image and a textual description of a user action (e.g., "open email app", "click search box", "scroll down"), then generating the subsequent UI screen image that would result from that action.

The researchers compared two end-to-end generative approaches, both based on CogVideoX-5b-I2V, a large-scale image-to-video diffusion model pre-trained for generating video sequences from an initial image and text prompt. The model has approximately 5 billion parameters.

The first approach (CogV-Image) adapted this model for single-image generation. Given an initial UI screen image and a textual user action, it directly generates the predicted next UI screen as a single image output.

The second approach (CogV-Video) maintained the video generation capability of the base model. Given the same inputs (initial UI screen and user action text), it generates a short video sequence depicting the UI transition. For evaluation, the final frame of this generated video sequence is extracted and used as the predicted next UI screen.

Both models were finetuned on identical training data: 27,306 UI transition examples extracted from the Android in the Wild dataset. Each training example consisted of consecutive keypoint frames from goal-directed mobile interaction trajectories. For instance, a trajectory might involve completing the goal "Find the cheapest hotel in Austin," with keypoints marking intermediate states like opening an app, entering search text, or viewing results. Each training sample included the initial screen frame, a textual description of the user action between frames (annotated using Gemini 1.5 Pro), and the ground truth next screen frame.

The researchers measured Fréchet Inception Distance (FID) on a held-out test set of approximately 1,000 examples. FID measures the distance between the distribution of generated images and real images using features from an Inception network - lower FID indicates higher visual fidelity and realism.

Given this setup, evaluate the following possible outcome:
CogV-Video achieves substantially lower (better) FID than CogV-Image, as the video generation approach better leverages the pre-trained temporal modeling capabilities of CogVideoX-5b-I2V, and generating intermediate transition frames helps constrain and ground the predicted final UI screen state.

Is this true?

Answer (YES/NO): NO